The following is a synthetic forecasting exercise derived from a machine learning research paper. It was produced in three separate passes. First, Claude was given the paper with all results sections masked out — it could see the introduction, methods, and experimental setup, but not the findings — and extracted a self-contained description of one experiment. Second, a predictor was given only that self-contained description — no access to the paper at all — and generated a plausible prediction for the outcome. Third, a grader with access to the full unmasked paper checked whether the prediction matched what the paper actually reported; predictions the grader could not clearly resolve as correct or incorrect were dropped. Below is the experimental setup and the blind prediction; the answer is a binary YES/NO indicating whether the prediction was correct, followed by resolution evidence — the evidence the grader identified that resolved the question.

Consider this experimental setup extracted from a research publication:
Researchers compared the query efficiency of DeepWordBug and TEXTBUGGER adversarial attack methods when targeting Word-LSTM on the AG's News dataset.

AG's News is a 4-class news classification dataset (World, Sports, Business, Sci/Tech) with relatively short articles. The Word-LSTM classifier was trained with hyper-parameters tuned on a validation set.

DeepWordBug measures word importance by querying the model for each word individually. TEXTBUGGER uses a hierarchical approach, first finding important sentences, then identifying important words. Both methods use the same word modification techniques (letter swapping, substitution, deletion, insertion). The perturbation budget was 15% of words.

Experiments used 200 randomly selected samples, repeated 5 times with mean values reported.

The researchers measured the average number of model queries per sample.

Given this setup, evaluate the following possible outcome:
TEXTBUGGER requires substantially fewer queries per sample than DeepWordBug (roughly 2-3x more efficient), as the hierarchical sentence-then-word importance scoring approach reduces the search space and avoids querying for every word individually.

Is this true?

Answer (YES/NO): NO